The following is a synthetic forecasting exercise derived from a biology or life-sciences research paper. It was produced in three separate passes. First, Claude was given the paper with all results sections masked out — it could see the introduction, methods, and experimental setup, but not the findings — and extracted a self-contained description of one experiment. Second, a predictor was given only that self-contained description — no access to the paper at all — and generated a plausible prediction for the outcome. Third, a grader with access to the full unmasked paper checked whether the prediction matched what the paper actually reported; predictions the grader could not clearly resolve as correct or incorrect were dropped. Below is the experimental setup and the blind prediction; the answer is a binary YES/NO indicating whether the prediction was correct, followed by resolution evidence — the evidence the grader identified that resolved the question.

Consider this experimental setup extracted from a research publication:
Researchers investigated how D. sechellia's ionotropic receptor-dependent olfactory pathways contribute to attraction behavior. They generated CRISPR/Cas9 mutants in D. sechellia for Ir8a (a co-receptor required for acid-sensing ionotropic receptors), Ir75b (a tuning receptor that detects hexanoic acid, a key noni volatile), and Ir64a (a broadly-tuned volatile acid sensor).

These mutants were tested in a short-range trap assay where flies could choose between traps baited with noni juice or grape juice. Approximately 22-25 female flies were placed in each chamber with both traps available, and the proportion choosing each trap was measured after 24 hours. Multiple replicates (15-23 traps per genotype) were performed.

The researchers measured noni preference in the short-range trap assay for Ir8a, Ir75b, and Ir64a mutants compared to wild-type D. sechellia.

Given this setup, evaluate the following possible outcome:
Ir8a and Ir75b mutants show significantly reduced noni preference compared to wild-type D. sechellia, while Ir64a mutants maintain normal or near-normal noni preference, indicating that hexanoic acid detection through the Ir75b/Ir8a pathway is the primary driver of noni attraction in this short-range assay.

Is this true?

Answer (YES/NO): NO